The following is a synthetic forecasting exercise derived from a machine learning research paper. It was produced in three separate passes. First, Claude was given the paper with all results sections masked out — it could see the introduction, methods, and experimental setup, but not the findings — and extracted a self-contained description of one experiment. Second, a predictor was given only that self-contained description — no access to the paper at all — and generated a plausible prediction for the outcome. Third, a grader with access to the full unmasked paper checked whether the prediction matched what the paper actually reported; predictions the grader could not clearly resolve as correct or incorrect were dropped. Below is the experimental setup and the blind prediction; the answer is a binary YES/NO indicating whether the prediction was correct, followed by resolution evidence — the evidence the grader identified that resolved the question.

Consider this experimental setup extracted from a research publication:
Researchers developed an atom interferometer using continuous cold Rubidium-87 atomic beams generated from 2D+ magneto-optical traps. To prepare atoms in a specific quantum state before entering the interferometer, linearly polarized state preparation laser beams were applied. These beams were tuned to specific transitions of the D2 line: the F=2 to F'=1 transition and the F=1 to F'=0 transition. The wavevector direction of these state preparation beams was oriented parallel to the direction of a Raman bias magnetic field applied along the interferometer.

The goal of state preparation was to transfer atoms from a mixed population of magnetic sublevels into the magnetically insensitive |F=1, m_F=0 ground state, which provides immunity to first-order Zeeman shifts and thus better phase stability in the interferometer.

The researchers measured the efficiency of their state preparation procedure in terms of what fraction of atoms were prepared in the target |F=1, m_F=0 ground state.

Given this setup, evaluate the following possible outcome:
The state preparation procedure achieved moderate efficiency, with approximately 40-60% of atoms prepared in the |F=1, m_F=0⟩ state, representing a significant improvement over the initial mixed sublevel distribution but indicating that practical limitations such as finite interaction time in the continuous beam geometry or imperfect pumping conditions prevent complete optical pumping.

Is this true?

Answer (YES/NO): NO